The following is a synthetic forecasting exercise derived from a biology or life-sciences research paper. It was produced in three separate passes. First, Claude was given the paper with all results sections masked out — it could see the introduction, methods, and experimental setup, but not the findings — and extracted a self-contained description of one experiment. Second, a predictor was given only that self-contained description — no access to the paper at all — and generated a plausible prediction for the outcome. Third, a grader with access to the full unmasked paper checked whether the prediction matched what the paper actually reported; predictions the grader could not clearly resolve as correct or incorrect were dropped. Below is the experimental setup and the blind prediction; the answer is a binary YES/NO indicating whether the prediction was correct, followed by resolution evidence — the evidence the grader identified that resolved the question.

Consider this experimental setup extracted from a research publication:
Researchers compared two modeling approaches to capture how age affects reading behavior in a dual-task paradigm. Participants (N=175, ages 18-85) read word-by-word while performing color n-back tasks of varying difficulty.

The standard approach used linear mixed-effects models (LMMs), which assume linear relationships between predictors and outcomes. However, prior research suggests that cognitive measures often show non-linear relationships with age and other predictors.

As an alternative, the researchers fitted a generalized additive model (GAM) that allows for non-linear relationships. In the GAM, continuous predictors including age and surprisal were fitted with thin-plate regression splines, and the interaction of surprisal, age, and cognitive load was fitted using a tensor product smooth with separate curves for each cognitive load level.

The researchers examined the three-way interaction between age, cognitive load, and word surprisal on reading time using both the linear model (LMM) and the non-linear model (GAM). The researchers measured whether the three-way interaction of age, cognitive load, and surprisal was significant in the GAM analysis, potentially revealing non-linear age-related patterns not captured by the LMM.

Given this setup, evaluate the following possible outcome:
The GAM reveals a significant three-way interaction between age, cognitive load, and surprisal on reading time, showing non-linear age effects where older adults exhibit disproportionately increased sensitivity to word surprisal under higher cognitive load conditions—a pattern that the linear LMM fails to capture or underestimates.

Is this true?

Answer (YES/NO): NO